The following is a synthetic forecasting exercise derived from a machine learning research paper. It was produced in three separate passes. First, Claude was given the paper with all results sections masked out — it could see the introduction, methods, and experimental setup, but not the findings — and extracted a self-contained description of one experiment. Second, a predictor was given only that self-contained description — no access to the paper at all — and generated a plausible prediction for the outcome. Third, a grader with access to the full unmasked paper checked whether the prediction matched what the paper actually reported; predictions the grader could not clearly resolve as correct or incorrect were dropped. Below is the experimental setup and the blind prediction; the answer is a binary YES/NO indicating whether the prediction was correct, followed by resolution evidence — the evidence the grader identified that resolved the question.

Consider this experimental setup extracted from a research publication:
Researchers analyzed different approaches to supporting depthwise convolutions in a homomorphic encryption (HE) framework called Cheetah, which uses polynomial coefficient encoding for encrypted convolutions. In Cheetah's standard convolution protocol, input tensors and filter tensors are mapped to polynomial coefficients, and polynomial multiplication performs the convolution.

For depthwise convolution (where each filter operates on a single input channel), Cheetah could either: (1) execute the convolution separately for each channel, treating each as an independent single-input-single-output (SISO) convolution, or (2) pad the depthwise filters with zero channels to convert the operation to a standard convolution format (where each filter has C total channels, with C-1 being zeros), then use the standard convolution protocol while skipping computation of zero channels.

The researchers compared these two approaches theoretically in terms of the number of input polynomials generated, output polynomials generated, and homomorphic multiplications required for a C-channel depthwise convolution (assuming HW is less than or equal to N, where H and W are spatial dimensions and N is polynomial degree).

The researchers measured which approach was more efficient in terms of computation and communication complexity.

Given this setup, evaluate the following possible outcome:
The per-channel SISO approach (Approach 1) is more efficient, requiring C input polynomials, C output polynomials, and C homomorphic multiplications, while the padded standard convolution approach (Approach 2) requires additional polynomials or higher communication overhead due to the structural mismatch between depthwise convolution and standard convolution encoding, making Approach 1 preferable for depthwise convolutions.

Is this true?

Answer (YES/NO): NO